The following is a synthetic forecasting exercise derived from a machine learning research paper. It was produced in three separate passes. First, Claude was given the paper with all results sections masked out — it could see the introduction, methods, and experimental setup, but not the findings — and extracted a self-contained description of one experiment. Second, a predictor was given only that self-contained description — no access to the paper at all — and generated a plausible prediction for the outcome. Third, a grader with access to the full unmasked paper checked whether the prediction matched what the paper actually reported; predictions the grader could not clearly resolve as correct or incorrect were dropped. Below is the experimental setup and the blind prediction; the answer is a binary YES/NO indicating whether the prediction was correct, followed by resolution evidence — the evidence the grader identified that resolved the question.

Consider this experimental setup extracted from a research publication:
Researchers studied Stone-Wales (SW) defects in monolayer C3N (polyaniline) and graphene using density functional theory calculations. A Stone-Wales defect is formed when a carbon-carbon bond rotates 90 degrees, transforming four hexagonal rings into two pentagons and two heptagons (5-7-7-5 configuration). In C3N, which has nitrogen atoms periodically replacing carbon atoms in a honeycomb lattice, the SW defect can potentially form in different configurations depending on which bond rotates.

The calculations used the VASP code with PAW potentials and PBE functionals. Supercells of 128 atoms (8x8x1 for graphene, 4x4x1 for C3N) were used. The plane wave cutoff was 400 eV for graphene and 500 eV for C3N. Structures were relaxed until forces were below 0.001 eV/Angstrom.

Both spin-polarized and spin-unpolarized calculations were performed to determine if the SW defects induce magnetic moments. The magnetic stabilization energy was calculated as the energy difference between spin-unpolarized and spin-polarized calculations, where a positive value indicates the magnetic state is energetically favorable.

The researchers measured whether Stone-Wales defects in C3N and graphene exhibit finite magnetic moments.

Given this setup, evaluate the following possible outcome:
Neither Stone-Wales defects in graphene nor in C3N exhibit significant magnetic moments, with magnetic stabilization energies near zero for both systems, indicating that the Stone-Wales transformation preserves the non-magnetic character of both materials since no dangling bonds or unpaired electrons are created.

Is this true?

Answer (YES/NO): YES